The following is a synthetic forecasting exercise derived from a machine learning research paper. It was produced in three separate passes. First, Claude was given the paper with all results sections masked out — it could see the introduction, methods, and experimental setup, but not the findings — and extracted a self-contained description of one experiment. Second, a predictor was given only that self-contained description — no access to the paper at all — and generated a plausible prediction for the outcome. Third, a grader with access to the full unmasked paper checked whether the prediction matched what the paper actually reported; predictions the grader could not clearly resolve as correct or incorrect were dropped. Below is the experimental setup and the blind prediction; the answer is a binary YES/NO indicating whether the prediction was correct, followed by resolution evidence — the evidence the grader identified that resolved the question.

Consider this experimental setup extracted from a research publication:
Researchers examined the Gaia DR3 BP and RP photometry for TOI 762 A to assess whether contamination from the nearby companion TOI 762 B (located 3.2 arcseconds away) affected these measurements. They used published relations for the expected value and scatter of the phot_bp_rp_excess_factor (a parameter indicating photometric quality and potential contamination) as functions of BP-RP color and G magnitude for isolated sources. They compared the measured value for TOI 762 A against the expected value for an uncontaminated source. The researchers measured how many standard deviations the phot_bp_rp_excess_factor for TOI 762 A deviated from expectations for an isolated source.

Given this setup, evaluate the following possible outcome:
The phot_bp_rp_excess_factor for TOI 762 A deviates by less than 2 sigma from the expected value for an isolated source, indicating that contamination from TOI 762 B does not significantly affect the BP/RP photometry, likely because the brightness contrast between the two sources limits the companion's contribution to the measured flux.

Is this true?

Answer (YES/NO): NO